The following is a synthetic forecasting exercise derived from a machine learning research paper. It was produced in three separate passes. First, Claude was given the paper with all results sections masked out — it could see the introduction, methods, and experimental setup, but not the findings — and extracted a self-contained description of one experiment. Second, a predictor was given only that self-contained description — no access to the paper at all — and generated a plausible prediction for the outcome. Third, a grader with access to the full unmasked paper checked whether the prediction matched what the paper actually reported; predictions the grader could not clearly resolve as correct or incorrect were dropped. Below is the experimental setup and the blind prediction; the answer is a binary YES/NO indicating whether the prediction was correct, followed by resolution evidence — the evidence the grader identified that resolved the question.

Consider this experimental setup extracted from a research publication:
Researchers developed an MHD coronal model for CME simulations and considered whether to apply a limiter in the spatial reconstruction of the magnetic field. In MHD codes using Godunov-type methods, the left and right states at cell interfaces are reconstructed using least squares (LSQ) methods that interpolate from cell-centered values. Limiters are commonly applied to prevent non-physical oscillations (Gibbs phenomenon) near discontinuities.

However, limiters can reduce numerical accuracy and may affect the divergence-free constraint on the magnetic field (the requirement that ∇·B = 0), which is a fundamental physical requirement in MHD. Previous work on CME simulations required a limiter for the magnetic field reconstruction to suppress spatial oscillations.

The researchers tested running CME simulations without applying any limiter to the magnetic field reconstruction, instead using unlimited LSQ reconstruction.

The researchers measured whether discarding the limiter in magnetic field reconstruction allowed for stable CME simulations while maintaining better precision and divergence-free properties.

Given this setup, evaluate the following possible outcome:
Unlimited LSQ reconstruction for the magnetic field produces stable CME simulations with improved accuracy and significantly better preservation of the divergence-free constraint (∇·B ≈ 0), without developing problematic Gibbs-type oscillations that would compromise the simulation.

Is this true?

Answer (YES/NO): YES